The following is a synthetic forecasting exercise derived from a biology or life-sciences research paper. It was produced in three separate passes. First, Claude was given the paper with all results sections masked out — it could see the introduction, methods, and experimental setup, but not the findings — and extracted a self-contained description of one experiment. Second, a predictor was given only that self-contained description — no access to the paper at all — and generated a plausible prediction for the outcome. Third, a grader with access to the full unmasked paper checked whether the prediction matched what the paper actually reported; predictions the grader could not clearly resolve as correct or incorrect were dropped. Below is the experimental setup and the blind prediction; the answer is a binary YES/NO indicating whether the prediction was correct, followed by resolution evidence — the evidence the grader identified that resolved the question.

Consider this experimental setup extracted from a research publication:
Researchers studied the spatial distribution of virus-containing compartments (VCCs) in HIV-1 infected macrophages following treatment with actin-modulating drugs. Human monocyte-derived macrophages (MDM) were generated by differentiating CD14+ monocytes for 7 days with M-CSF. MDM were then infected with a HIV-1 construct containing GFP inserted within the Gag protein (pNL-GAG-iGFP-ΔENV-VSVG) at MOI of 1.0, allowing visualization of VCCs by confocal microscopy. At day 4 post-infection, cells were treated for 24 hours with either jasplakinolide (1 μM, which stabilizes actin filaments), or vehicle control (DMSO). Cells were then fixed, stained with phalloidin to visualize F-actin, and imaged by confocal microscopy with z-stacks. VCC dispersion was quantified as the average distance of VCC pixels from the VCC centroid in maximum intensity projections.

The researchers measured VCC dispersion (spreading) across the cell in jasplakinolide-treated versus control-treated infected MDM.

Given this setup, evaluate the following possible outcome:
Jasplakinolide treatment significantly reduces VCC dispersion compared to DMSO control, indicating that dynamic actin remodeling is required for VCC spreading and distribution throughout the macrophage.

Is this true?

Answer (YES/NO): NO